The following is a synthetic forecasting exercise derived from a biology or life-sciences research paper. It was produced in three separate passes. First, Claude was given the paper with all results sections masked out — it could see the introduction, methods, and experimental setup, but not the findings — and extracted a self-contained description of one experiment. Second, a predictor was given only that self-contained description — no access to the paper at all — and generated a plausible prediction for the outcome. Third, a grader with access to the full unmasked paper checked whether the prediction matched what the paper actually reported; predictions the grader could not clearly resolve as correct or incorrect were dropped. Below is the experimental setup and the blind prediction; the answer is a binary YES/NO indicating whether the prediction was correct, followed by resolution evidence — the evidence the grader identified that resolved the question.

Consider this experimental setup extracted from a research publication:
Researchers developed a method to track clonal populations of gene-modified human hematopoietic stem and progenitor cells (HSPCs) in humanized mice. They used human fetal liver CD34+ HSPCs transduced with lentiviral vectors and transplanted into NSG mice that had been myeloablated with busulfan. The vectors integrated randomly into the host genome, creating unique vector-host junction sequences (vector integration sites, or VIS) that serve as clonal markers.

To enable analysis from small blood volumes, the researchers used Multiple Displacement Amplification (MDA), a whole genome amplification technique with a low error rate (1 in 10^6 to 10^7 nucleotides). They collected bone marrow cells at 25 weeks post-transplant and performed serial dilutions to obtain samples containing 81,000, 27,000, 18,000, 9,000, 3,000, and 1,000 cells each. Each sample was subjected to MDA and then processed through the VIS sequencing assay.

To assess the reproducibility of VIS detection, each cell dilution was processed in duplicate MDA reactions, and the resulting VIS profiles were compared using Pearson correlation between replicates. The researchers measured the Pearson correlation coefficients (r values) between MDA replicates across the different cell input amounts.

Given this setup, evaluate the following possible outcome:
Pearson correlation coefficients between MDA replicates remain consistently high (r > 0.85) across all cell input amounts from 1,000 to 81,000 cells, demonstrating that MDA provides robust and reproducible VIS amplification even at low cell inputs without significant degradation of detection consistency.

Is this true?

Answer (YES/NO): NO